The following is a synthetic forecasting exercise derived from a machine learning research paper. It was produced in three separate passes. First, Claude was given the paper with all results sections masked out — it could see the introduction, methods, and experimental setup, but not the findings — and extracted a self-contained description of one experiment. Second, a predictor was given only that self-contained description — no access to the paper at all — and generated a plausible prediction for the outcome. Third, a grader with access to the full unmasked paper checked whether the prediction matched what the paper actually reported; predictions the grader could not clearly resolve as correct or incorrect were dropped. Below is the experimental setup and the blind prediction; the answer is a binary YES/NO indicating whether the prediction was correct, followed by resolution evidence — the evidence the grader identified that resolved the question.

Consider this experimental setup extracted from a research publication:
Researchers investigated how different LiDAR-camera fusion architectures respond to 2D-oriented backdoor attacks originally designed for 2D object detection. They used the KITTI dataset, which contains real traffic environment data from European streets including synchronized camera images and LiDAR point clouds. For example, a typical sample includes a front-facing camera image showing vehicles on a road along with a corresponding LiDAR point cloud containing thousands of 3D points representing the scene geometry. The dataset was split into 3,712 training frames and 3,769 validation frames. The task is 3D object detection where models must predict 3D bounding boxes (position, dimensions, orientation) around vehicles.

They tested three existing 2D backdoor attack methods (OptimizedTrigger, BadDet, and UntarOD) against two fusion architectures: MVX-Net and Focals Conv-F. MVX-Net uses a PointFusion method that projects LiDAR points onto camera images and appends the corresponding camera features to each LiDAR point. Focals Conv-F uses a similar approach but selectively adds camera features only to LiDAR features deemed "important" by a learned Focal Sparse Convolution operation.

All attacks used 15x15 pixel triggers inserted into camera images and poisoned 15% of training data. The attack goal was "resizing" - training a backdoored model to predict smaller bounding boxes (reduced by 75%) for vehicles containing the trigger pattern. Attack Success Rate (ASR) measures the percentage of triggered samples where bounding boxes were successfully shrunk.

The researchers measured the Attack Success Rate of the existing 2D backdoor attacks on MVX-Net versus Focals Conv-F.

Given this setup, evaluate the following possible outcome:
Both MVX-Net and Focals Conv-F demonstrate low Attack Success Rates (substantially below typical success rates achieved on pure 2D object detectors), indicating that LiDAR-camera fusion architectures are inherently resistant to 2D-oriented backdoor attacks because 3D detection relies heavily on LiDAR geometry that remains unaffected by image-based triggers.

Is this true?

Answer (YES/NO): NO